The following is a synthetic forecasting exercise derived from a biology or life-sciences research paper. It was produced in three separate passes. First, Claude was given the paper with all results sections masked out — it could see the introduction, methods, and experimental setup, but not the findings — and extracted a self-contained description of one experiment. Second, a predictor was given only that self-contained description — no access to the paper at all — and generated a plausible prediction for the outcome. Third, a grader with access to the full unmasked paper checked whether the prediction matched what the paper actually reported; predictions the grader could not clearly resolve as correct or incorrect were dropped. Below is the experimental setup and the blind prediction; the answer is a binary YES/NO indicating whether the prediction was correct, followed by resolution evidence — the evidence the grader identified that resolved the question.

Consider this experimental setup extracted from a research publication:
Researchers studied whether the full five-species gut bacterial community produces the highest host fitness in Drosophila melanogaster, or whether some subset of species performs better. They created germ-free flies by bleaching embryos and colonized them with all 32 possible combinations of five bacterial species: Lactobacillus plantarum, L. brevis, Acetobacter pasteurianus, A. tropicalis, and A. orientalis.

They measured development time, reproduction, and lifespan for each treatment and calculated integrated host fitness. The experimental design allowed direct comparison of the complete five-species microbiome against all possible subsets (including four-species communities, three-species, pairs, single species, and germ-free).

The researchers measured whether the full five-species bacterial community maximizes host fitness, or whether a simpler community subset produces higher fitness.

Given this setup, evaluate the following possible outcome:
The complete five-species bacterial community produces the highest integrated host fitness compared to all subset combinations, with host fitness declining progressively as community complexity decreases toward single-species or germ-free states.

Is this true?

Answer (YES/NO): YES